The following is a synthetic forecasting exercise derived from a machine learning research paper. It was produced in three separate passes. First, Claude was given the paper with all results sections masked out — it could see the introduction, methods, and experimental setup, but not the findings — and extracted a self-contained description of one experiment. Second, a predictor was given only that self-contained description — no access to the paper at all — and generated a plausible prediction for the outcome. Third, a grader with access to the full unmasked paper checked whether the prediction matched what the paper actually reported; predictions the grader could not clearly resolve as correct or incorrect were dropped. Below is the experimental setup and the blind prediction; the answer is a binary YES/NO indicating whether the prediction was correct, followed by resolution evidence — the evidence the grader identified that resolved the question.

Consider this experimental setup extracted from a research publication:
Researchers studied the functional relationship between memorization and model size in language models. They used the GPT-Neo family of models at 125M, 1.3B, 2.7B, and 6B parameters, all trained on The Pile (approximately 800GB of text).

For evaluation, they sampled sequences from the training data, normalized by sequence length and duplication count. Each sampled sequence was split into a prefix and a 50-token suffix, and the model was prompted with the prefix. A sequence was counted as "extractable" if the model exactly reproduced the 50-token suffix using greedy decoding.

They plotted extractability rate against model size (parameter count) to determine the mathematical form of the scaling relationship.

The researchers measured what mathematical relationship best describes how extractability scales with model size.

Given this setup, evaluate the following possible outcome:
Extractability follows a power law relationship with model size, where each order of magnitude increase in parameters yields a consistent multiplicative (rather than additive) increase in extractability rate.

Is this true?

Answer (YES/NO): NO